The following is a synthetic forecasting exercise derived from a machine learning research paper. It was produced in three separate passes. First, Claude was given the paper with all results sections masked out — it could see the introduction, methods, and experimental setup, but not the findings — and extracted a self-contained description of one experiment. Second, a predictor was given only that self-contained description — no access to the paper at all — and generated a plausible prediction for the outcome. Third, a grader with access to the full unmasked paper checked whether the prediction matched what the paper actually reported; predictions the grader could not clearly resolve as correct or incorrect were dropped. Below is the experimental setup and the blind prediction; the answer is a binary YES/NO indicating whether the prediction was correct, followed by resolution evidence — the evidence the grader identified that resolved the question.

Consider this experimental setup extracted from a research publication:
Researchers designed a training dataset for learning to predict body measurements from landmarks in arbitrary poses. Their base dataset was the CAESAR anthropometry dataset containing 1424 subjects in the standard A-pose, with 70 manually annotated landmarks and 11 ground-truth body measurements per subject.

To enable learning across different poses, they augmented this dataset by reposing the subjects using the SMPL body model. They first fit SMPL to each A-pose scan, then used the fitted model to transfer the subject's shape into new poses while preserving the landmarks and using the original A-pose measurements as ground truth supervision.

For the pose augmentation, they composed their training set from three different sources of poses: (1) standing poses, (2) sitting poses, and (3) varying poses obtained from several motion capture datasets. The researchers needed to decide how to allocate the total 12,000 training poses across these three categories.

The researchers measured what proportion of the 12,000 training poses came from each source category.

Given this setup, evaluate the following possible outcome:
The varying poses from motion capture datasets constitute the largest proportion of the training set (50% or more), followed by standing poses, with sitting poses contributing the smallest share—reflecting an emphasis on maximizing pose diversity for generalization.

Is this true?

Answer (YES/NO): NO